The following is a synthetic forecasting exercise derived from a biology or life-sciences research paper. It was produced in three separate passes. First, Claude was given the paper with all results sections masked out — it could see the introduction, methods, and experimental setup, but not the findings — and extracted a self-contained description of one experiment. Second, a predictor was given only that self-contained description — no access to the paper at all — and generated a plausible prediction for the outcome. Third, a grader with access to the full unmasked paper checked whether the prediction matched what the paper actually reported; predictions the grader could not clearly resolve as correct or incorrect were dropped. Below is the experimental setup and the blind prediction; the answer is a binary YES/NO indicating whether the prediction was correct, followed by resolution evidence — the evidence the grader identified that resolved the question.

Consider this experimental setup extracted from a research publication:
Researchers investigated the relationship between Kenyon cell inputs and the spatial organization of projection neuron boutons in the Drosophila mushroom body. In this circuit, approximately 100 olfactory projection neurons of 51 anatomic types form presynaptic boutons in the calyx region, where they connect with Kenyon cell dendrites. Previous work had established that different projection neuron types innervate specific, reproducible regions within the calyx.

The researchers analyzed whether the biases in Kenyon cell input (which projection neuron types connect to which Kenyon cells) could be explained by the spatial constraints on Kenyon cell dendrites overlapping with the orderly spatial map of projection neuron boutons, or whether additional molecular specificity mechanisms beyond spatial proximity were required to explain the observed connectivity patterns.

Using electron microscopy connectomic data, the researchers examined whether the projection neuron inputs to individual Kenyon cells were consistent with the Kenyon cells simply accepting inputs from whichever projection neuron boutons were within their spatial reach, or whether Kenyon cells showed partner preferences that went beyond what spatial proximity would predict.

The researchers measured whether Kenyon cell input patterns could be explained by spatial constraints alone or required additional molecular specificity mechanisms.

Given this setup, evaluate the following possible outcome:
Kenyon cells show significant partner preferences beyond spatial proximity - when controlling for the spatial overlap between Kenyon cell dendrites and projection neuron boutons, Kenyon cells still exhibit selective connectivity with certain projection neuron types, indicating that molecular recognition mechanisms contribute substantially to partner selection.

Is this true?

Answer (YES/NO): NO